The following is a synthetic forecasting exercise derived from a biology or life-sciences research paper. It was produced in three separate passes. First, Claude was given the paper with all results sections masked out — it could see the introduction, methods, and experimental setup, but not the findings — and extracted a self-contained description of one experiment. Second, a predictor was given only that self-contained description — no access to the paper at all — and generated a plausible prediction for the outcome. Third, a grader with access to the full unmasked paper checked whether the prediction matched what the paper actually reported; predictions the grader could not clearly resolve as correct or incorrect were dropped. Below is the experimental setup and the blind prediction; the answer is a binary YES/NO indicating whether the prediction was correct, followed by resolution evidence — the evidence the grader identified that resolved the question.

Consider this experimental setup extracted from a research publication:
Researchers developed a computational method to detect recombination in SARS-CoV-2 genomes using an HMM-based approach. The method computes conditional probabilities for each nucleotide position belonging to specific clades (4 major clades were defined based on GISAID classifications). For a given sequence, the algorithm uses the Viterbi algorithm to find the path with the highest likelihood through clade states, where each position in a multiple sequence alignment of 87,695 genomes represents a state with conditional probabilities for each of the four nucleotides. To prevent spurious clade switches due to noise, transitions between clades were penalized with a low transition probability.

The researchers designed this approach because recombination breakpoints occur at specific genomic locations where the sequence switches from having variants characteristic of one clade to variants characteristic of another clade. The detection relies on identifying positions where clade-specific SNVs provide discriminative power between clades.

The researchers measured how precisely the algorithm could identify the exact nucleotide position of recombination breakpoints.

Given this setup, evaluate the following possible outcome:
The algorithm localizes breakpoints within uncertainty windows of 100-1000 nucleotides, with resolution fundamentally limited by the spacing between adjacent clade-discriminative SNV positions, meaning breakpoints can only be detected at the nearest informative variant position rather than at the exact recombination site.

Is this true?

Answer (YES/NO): YES